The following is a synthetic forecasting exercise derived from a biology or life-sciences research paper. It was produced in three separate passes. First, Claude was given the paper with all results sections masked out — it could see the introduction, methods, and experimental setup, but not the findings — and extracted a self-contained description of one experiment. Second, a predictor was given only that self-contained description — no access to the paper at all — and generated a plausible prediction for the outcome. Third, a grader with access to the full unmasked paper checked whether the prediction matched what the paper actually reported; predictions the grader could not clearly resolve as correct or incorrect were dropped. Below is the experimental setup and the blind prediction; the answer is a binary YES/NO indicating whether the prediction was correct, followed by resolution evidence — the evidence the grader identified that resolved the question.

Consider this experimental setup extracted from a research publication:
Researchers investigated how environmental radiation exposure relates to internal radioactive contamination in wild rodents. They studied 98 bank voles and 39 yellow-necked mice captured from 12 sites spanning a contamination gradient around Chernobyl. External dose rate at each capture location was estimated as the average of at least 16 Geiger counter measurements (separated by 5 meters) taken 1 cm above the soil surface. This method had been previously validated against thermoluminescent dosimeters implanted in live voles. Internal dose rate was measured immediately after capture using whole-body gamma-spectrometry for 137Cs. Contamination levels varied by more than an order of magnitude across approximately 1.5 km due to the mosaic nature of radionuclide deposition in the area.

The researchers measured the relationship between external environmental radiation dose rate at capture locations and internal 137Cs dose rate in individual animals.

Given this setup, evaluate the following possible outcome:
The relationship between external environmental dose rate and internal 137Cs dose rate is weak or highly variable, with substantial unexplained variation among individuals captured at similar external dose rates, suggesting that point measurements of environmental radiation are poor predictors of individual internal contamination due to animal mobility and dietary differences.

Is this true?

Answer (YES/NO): NO